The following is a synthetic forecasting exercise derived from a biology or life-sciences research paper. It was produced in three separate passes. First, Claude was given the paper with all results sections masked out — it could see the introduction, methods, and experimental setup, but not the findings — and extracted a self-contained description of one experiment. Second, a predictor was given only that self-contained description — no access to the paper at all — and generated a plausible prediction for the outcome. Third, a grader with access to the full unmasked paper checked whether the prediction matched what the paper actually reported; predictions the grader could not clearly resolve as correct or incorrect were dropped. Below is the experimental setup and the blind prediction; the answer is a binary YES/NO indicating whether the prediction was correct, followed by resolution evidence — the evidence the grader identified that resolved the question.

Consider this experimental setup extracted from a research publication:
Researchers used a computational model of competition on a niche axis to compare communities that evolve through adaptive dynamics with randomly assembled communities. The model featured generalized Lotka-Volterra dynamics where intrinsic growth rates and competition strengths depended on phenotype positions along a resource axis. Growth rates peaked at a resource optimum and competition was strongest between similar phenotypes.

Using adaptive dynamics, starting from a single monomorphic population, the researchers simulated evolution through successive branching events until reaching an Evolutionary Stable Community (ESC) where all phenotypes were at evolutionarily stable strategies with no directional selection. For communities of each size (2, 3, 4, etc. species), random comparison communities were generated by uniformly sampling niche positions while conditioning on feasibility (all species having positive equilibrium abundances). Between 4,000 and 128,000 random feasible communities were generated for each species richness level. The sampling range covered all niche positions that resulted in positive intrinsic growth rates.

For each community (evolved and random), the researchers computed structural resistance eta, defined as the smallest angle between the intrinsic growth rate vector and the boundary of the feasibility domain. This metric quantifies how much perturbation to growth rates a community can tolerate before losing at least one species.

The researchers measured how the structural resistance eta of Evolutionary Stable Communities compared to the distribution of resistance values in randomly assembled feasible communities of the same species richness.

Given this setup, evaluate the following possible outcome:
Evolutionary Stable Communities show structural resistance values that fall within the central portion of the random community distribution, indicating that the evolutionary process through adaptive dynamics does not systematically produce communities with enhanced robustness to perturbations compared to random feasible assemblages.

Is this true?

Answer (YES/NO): NO